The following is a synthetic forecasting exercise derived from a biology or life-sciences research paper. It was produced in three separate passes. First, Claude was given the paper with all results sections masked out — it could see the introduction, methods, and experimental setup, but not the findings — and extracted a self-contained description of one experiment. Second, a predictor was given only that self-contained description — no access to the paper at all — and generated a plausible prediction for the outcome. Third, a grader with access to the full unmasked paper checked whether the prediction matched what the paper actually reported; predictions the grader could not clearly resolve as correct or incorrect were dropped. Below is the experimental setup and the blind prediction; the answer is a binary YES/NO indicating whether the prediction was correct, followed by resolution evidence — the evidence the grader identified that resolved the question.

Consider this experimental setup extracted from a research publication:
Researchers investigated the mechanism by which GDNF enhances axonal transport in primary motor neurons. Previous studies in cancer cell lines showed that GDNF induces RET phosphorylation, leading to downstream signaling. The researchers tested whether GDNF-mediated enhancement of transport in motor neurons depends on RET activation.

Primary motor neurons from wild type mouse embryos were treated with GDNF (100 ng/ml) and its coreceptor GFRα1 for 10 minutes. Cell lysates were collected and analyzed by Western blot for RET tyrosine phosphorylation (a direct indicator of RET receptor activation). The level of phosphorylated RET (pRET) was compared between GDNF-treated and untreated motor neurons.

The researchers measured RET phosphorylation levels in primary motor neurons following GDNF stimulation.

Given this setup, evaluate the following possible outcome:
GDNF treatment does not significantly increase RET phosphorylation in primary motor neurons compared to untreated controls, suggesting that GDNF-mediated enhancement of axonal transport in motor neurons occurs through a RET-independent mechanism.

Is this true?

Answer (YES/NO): YES